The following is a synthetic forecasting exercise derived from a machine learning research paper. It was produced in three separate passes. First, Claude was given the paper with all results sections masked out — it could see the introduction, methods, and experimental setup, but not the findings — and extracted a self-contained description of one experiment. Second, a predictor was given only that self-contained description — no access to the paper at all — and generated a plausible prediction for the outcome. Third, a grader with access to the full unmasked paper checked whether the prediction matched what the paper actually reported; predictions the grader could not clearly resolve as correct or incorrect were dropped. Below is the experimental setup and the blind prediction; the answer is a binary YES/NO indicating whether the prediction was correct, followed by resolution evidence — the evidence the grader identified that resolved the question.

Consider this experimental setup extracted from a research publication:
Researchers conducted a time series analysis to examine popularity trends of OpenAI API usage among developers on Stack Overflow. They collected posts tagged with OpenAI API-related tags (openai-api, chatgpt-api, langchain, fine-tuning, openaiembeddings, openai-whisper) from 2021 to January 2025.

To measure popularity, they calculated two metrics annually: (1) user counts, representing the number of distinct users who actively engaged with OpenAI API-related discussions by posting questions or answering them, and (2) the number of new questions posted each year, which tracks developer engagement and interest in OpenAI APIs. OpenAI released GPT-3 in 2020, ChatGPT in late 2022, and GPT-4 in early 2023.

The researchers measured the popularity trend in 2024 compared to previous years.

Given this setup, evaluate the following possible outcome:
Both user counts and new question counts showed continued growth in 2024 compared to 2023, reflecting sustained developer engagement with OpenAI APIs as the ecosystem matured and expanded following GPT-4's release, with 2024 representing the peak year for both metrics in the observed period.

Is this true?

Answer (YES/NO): NO